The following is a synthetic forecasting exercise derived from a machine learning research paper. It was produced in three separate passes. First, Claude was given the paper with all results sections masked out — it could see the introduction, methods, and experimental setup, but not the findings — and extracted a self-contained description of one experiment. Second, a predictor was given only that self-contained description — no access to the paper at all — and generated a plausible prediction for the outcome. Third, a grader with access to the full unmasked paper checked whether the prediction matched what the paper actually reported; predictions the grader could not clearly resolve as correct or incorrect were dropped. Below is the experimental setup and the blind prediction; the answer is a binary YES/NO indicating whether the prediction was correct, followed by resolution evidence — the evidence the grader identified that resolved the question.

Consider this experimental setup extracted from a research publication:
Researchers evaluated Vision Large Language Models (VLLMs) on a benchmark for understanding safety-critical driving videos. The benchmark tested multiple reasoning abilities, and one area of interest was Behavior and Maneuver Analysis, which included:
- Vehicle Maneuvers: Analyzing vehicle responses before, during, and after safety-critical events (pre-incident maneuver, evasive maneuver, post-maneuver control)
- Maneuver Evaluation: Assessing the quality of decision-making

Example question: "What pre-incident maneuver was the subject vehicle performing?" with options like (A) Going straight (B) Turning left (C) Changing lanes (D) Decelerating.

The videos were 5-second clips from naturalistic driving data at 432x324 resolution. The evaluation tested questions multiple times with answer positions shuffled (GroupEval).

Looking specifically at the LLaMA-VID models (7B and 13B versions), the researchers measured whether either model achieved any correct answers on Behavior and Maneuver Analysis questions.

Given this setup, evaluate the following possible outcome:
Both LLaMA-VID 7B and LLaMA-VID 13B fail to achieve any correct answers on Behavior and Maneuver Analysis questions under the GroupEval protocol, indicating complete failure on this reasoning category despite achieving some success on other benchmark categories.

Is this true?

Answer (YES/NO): NO